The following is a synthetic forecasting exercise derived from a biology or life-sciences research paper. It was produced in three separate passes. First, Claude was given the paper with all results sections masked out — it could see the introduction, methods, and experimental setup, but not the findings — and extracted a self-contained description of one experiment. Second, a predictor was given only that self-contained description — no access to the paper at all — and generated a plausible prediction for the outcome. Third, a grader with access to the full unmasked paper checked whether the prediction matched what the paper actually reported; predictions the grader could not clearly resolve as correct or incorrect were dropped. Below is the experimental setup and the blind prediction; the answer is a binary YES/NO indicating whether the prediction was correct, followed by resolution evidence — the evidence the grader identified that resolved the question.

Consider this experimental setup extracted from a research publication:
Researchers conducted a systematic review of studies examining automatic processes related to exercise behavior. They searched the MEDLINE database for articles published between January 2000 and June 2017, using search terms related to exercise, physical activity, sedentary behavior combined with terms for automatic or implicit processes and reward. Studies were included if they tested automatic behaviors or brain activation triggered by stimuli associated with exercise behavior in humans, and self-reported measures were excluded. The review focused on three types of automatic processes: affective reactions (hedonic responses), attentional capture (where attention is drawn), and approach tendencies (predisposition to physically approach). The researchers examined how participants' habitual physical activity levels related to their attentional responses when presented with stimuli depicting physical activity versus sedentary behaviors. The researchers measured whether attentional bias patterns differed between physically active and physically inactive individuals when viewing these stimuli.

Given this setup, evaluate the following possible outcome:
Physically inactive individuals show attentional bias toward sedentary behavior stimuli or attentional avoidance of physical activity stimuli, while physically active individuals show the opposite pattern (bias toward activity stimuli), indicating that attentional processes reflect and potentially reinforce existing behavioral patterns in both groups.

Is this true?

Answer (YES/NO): YES